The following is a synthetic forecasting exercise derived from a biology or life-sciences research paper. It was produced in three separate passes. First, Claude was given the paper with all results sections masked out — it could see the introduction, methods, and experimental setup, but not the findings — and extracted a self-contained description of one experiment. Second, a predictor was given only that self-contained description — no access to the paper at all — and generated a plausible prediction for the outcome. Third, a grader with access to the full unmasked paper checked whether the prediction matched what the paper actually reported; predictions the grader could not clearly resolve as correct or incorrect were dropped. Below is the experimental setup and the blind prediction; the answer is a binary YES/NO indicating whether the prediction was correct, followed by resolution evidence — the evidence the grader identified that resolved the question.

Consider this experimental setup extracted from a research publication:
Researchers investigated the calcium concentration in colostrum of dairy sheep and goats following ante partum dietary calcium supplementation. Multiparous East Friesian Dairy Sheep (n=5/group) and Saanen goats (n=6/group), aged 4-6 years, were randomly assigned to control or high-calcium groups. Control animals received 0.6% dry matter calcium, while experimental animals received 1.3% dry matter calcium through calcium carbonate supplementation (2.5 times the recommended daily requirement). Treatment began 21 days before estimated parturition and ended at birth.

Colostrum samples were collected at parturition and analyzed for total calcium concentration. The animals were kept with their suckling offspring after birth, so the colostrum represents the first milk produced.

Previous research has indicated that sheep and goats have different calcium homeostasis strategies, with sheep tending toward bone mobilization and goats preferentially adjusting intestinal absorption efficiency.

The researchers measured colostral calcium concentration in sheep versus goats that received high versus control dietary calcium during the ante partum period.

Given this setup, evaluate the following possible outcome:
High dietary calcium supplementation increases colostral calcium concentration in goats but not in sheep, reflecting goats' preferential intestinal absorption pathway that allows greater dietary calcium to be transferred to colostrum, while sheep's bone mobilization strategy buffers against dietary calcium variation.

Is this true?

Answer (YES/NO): NO